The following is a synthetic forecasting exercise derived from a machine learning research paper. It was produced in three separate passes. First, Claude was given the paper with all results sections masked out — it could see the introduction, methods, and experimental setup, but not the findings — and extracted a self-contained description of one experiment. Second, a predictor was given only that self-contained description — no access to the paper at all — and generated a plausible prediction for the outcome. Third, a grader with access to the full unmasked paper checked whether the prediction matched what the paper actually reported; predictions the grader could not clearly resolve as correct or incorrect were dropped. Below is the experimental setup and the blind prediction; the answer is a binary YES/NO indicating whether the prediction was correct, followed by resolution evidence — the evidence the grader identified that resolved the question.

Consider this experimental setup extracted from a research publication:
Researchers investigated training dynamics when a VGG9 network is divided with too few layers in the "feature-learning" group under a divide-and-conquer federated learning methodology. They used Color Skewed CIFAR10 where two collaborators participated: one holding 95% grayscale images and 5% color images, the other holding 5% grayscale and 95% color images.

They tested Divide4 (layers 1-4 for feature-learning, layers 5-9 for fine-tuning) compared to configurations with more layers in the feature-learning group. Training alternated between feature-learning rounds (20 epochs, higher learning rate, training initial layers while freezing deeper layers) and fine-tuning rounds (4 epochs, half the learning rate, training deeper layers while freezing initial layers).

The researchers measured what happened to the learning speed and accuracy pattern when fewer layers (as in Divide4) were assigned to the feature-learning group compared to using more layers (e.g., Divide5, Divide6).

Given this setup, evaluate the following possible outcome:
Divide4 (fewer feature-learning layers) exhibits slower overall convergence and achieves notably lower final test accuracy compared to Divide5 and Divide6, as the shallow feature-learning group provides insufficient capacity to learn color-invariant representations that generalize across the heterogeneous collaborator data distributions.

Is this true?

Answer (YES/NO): NO